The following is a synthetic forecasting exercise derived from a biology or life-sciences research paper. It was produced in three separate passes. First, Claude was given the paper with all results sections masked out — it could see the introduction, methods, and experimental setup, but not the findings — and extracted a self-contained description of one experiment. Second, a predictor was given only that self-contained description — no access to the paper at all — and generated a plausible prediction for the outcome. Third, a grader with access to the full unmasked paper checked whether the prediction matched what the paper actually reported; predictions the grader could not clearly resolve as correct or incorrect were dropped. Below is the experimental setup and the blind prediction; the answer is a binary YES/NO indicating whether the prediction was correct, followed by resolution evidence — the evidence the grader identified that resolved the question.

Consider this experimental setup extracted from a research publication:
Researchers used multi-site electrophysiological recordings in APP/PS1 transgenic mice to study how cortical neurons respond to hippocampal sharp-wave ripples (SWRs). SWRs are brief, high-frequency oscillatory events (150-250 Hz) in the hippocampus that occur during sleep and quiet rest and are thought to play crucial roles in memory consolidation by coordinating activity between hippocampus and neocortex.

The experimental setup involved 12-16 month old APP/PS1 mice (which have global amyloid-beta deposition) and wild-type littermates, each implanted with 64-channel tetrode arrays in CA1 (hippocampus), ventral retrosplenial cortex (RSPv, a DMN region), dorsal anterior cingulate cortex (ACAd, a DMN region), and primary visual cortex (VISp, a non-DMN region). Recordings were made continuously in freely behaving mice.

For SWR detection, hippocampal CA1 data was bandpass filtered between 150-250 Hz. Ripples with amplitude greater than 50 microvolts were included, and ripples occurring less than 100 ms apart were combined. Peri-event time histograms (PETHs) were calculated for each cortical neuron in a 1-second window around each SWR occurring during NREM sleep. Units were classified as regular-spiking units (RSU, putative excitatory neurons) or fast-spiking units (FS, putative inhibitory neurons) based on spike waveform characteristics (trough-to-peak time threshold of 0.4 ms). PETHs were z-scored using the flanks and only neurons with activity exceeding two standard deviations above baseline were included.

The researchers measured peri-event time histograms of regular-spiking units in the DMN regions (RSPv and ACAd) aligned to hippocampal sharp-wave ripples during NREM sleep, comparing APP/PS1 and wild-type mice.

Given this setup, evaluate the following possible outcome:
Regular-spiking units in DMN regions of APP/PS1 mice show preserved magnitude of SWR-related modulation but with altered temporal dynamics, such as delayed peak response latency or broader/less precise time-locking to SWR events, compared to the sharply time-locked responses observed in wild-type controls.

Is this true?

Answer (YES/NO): NO